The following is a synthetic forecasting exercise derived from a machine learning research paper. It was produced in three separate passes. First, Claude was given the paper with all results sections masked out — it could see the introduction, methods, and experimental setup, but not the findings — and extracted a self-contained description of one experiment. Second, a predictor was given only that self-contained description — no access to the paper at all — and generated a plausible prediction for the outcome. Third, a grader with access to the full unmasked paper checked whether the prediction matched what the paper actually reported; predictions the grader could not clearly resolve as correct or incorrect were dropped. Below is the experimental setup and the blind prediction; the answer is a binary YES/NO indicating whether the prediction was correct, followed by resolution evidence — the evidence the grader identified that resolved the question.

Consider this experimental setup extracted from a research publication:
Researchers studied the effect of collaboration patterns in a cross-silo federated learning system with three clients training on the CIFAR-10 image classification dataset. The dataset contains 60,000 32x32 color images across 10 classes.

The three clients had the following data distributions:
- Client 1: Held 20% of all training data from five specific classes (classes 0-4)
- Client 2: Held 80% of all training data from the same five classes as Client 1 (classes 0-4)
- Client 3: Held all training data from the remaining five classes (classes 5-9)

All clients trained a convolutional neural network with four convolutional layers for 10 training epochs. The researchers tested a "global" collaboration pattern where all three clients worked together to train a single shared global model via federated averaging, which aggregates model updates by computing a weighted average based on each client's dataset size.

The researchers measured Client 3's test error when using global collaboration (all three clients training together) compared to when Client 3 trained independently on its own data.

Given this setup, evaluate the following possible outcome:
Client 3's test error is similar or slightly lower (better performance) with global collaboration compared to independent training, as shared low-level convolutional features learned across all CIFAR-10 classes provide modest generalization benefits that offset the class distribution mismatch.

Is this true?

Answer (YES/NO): NO